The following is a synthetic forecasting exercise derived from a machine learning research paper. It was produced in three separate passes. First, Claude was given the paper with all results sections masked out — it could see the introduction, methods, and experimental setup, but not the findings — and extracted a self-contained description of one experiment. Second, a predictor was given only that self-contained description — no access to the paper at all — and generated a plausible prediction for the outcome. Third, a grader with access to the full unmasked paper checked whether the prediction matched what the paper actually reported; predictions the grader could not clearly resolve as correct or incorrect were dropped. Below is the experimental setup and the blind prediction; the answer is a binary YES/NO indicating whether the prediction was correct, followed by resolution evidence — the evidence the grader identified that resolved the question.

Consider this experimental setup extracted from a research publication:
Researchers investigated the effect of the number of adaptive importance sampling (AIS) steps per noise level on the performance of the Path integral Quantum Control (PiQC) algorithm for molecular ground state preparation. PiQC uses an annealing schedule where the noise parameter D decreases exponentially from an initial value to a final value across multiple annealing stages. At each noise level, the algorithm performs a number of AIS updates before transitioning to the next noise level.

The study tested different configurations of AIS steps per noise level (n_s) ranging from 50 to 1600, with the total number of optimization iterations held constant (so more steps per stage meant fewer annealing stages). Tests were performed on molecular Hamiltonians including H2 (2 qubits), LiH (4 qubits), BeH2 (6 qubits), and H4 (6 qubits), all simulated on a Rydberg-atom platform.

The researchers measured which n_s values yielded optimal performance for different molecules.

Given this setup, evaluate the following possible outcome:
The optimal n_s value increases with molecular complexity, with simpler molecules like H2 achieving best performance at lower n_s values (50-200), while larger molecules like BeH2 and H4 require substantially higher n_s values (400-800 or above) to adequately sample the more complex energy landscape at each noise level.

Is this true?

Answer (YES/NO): YES